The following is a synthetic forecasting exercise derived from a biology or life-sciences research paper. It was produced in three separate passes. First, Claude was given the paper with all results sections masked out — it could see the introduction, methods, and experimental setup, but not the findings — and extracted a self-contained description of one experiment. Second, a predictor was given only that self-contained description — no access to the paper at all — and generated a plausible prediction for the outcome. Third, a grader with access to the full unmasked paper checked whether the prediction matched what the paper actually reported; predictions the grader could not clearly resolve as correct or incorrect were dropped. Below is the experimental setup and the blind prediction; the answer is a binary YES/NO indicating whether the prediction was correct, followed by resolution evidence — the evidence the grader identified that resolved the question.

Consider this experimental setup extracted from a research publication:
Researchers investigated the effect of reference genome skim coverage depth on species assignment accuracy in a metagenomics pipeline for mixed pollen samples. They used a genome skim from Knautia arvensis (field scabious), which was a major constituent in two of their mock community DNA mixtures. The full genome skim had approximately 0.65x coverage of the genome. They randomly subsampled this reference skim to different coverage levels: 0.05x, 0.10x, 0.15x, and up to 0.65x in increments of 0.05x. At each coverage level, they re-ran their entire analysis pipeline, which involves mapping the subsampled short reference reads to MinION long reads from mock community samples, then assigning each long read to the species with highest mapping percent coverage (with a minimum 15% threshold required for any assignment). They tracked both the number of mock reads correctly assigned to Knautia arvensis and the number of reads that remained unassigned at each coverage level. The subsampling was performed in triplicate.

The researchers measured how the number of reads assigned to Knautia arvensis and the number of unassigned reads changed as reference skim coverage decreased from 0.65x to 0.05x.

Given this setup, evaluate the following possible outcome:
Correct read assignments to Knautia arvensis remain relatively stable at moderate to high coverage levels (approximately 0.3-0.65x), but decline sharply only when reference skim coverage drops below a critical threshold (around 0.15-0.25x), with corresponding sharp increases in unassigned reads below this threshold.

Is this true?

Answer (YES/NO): NO